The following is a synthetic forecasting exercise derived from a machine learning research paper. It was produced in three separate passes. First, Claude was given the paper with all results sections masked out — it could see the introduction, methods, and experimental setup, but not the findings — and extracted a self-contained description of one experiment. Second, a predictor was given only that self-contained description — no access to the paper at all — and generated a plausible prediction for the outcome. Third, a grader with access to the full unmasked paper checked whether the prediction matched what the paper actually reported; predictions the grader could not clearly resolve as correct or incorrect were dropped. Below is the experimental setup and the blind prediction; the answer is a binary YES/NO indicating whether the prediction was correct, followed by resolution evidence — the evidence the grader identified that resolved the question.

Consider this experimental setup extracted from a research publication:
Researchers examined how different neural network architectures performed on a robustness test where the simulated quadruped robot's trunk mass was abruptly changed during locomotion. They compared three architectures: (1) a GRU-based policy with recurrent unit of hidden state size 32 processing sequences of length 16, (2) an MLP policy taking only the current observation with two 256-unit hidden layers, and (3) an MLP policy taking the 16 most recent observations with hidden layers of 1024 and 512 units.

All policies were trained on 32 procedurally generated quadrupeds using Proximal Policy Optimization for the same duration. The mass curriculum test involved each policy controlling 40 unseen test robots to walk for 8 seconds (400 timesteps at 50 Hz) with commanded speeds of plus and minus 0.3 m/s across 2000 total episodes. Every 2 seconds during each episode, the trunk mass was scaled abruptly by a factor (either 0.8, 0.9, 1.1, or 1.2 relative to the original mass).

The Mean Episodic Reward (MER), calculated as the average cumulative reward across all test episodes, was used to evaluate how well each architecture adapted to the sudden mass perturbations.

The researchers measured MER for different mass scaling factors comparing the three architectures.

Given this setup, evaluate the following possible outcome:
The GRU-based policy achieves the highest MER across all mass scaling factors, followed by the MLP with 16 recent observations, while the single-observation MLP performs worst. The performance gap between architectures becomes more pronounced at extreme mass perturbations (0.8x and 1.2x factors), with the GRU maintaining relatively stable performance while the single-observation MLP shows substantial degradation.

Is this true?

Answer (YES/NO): NO